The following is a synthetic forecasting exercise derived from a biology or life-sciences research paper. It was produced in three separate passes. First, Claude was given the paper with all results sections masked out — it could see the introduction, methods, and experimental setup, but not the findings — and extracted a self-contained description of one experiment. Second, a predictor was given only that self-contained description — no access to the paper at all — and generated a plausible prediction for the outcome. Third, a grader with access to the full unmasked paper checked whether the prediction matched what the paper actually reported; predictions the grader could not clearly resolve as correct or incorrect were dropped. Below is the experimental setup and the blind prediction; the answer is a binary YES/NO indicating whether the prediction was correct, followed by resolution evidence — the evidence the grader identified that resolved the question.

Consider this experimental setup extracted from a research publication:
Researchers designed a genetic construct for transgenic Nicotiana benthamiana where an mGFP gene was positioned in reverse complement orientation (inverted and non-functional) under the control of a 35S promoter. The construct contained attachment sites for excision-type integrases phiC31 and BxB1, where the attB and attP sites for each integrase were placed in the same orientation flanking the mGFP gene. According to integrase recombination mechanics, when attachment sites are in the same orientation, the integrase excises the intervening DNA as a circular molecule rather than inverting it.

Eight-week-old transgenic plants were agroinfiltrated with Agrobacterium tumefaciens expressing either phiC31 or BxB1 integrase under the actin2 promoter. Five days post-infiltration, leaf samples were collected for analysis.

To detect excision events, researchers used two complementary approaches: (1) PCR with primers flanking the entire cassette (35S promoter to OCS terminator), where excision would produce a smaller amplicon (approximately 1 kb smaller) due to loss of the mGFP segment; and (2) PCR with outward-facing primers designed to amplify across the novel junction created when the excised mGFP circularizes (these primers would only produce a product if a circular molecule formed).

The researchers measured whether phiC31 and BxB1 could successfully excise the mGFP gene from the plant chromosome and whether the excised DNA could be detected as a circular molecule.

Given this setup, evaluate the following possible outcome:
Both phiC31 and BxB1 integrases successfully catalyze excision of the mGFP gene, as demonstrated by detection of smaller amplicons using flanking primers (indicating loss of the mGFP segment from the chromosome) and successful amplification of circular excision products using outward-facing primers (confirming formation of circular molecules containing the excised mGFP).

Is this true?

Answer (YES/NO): NO